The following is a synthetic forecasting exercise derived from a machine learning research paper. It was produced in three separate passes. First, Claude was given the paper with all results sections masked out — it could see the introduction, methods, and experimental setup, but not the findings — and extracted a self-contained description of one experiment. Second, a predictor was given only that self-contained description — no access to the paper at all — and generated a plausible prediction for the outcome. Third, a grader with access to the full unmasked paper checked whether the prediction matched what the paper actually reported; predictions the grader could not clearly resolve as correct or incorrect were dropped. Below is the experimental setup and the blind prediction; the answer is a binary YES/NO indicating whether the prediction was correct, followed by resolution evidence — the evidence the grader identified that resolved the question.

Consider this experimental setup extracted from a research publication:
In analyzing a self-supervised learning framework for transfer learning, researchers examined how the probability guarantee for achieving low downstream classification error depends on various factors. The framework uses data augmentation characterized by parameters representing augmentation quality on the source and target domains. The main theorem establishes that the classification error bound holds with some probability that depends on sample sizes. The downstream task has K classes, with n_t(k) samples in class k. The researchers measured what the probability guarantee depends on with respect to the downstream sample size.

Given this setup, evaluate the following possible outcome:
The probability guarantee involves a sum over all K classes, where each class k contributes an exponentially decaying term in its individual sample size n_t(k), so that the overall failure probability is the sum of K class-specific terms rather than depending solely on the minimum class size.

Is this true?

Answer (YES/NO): NO